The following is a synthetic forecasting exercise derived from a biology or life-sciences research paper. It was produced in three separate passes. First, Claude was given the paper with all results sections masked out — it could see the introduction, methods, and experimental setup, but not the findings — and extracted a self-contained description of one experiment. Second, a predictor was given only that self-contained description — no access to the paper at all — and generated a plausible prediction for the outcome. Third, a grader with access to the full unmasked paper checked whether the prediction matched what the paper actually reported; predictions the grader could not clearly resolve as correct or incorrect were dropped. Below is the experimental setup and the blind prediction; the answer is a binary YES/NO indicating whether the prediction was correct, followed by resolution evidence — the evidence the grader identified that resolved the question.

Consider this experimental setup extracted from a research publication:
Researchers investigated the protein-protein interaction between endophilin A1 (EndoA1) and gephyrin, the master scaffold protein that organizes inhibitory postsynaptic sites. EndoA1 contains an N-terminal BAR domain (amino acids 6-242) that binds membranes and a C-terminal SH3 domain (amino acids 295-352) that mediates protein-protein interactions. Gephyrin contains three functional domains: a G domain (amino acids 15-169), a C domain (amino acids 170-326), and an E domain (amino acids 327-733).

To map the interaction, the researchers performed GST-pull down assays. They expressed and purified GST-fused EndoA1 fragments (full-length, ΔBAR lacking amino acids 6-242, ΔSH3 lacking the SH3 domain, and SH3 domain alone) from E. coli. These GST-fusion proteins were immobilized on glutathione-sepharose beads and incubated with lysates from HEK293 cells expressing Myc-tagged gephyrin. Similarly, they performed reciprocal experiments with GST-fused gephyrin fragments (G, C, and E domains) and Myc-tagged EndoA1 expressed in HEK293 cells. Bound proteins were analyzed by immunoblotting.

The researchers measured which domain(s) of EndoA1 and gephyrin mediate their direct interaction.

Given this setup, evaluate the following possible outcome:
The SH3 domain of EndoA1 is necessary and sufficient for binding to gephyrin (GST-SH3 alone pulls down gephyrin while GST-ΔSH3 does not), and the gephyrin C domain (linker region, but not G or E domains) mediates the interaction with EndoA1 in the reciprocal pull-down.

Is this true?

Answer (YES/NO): NO